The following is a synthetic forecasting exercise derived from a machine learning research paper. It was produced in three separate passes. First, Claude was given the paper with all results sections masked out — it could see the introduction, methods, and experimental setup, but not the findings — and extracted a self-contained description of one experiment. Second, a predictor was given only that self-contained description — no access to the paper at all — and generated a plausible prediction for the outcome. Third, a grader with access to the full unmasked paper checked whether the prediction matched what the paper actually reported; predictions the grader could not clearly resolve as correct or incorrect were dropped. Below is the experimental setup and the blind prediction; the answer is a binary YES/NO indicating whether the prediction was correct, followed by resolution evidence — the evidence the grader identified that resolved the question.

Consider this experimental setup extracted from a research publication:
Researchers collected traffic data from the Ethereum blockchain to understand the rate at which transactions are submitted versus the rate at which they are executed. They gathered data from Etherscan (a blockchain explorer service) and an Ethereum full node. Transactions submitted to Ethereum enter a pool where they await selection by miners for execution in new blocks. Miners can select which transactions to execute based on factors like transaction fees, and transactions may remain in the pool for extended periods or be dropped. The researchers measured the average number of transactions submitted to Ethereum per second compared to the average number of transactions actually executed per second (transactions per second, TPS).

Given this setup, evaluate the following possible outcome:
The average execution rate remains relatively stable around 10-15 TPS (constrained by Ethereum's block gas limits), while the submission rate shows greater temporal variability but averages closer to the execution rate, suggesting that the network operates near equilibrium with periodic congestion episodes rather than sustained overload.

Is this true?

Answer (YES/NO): NO